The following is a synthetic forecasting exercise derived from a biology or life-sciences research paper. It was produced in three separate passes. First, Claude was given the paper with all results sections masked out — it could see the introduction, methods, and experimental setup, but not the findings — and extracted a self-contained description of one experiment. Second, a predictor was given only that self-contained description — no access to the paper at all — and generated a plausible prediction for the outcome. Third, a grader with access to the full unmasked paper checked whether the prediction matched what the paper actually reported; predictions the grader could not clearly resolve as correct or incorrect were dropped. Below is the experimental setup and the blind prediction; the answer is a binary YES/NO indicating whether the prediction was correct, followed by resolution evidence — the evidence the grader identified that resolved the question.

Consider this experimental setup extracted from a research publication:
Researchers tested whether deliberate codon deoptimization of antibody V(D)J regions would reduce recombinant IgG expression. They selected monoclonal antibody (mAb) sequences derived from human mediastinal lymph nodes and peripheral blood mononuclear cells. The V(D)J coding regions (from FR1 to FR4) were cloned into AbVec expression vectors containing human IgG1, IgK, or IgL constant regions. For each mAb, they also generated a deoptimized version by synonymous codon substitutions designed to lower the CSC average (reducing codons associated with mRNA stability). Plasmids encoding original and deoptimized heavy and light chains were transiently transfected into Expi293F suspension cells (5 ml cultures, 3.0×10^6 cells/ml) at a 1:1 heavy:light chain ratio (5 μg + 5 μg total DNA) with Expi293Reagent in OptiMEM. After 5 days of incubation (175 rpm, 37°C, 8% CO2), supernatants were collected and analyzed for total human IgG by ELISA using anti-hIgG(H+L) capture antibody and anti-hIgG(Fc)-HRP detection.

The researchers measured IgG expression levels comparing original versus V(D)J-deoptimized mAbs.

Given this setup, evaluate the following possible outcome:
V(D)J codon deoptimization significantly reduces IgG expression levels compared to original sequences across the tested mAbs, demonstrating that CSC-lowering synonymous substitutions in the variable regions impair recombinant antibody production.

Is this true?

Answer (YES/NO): YES